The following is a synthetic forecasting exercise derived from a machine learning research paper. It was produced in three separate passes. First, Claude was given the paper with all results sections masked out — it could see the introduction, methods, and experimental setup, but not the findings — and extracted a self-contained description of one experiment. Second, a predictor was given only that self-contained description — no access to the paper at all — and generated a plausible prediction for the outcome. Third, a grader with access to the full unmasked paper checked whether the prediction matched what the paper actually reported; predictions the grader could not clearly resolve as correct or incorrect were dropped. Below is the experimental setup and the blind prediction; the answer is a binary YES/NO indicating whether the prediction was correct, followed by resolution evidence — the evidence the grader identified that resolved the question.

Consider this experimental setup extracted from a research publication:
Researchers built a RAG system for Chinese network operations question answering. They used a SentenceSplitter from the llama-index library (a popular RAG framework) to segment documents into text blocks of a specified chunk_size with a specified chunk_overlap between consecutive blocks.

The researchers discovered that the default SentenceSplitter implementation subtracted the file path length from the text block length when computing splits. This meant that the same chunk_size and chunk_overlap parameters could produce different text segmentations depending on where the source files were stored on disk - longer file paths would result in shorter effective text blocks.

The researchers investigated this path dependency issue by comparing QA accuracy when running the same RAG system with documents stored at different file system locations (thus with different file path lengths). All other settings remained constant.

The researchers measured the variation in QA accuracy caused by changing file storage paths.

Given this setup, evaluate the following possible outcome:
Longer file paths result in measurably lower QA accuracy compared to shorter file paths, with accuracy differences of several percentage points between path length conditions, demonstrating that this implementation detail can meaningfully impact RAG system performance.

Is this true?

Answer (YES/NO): NO